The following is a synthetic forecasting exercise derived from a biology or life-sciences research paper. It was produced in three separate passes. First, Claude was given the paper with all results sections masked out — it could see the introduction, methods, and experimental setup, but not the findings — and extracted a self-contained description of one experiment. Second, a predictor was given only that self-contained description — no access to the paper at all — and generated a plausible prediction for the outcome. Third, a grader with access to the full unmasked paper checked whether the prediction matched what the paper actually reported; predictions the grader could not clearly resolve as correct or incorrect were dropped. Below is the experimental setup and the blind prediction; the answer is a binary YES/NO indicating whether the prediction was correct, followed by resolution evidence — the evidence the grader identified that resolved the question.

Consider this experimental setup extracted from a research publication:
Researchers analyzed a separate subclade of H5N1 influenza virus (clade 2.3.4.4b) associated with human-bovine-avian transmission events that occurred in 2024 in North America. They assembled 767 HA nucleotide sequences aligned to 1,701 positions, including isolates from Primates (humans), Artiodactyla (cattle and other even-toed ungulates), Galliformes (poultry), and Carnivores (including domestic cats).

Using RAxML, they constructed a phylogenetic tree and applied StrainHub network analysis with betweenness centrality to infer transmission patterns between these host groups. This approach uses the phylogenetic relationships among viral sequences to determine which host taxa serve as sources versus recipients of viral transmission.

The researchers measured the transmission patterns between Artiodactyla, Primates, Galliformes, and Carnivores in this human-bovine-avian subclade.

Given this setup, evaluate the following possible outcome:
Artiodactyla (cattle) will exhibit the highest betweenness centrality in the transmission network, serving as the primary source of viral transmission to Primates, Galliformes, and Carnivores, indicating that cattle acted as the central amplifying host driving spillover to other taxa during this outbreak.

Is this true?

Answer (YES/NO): NO